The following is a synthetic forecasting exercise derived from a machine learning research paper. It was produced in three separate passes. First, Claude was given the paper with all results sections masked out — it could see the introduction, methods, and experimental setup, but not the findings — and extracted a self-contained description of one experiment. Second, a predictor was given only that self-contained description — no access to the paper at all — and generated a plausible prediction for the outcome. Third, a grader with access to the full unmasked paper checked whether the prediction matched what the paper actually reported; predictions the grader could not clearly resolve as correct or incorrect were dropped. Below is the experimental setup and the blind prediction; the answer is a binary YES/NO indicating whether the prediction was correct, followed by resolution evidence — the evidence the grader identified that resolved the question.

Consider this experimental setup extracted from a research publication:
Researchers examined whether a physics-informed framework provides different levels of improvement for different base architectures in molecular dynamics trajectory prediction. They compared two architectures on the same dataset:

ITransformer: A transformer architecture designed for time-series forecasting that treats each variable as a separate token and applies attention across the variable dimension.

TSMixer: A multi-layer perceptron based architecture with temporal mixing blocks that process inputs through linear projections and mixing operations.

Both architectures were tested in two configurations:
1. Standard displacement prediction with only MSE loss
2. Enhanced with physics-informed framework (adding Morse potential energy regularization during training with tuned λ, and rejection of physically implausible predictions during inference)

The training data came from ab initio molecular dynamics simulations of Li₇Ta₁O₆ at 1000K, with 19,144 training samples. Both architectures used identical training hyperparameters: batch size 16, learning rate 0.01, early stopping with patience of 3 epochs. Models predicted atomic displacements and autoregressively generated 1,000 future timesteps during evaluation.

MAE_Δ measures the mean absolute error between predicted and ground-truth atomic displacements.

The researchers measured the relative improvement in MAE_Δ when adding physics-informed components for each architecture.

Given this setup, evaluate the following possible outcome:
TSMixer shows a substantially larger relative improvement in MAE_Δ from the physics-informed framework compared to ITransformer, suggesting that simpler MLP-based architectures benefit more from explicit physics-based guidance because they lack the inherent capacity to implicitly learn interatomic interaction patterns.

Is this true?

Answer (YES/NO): YES